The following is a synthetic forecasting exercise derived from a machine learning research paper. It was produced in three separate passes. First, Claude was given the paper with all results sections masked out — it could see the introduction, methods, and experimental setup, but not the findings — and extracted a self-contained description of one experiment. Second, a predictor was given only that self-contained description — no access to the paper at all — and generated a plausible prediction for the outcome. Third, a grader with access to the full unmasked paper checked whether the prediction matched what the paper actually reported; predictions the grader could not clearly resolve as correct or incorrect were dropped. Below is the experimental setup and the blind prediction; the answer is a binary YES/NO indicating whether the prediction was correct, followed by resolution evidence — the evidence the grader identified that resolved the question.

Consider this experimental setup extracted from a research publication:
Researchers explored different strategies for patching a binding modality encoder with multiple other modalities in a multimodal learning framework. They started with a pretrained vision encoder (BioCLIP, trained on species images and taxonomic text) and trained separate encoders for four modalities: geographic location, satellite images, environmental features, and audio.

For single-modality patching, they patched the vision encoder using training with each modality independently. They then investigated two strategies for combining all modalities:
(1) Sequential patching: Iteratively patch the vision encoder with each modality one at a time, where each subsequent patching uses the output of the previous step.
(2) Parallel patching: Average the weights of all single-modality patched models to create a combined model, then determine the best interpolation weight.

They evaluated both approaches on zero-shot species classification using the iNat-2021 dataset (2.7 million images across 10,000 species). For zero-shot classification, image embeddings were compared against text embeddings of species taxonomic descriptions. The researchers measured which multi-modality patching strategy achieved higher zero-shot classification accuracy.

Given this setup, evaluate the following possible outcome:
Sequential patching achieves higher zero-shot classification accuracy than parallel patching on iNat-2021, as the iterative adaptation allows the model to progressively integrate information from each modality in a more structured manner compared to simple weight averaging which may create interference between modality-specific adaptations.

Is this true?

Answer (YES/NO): YES